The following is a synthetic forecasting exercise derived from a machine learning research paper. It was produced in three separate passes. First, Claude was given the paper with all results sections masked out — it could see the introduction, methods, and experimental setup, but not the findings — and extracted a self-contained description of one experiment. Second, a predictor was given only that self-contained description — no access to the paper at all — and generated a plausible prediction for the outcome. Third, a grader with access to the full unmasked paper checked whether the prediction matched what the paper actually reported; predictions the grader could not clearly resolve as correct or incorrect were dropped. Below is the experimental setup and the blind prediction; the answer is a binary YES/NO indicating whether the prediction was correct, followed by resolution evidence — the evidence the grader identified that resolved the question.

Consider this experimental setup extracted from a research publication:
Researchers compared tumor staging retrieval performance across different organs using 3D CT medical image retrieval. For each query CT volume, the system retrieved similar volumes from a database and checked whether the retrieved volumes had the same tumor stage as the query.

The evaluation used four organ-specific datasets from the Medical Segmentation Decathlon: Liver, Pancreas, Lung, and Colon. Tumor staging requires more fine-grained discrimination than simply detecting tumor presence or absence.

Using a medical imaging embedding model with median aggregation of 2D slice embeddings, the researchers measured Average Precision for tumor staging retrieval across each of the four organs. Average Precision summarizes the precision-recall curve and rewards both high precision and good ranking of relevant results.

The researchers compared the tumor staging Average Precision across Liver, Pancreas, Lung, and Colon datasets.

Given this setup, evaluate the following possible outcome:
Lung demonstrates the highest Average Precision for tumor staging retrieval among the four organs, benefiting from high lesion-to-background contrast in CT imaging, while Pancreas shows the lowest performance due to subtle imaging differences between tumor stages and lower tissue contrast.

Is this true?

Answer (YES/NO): NO